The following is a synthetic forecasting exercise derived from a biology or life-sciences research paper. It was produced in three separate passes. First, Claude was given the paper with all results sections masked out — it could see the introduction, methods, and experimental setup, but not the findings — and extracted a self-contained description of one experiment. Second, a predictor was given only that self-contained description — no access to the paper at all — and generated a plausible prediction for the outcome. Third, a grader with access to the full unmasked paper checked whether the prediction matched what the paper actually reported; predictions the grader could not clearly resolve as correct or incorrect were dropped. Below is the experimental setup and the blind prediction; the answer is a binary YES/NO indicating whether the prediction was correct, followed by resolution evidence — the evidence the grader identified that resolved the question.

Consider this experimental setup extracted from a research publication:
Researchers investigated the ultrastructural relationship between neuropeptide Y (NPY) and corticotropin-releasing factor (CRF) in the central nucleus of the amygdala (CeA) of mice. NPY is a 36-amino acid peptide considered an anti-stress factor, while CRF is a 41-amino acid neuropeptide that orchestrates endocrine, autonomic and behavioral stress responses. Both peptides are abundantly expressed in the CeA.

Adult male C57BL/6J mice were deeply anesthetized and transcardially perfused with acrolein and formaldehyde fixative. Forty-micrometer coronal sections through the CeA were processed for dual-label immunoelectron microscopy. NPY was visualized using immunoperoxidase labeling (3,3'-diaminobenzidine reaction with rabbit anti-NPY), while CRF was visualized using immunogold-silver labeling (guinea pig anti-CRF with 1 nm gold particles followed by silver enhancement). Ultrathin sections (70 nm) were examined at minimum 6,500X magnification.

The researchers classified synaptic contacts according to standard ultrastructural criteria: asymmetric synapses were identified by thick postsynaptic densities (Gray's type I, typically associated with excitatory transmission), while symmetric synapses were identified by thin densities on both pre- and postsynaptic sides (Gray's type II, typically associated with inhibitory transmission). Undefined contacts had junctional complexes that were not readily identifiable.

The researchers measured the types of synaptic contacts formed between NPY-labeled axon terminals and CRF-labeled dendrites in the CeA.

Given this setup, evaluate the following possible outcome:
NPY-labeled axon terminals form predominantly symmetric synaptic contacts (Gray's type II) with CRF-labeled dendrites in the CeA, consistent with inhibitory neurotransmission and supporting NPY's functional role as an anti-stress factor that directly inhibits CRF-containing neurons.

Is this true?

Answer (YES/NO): YES